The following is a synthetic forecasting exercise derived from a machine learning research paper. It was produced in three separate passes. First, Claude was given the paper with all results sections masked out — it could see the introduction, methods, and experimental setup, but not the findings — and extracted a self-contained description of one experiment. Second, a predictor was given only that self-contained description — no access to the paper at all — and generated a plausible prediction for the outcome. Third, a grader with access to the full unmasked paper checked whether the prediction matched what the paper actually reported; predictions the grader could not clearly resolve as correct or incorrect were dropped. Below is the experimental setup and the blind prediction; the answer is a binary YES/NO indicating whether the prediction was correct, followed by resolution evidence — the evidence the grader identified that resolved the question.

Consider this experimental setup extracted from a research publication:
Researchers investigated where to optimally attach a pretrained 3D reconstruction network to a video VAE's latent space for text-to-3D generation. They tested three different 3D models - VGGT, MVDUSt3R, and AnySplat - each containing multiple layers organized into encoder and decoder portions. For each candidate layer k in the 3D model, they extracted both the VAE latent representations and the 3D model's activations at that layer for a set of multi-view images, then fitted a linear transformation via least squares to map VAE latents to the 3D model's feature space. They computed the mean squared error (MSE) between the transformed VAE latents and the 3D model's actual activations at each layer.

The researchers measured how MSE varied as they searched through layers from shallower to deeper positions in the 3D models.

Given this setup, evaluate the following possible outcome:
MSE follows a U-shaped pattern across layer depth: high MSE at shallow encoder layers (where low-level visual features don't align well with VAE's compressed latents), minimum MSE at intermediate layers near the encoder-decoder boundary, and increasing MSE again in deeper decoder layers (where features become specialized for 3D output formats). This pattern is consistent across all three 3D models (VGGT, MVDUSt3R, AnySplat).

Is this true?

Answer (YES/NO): NO